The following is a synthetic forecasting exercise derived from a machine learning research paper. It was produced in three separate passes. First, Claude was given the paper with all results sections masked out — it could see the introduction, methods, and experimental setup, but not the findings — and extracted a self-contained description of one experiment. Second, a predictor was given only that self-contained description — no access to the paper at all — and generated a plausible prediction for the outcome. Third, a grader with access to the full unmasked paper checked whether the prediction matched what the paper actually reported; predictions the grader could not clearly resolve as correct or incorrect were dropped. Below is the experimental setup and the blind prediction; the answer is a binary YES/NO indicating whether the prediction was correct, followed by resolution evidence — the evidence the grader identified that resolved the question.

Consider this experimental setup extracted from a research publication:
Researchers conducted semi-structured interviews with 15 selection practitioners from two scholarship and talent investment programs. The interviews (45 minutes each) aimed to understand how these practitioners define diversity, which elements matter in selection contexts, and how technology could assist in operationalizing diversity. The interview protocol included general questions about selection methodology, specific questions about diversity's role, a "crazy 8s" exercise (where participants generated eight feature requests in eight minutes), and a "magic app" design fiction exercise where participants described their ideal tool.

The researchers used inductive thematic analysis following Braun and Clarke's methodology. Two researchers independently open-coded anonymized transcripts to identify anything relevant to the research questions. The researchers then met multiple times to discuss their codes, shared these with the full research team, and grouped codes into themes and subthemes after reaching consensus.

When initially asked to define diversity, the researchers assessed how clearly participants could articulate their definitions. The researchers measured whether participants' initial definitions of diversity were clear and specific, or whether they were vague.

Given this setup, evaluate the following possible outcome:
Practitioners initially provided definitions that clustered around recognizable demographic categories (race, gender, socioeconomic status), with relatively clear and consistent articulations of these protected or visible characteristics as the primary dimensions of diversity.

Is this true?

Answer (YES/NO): NO